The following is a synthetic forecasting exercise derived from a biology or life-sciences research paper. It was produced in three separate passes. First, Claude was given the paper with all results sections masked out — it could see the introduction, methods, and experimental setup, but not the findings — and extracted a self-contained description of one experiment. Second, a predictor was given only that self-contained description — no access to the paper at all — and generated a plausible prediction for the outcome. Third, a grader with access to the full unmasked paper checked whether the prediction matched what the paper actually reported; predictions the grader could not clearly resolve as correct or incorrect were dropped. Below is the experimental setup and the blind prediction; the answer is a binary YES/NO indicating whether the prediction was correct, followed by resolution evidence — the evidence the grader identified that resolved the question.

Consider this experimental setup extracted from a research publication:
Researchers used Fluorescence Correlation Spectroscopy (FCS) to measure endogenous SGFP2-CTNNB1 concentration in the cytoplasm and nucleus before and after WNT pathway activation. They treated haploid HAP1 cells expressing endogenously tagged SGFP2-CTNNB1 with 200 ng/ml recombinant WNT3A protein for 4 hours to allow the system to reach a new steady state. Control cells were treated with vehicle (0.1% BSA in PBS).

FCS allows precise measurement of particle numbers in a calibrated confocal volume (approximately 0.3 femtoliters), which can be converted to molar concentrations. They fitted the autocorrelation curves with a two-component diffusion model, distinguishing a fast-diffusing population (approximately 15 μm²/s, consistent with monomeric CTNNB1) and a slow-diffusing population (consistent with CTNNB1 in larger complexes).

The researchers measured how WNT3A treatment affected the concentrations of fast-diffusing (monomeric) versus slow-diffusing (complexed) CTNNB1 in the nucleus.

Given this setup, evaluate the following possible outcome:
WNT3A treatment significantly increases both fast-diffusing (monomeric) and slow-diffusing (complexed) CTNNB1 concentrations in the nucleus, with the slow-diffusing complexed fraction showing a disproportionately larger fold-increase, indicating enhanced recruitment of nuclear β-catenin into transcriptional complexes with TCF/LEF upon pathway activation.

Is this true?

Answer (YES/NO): YES